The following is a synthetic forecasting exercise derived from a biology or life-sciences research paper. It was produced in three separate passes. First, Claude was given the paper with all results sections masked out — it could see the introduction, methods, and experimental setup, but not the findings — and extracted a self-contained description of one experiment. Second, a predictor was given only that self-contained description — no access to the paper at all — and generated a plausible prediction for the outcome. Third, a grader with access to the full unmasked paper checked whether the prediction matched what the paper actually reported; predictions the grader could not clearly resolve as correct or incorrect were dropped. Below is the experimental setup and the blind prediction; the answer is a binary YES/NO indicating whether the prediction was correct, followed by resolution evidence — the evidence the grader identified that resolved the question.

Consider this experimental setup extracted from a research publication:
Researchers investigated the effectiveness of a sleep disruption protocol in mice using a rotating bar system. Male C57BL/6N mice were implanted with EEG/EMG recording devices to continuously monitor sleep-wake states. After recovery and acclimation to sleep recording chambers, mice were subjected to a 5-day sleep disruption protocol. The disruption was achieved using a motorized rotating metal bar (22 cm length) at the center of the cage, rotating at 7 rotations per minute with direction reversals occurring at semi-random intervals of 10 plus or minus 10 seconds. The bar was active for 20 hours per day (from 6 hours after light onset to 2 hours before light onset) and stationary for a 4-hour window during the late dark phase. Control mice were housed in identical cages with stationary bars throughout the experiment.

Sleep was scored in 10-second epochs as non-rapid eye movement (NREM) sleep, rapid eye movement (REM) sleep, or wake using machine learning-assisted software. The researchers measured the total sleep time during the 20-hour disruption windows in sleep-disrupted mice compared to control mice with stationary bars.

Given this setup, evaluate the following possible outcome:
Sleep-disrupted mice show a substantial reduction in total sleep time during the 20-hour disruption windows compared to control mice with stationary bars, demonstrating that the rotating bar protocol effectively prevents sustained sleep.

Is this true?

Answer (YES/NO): YES